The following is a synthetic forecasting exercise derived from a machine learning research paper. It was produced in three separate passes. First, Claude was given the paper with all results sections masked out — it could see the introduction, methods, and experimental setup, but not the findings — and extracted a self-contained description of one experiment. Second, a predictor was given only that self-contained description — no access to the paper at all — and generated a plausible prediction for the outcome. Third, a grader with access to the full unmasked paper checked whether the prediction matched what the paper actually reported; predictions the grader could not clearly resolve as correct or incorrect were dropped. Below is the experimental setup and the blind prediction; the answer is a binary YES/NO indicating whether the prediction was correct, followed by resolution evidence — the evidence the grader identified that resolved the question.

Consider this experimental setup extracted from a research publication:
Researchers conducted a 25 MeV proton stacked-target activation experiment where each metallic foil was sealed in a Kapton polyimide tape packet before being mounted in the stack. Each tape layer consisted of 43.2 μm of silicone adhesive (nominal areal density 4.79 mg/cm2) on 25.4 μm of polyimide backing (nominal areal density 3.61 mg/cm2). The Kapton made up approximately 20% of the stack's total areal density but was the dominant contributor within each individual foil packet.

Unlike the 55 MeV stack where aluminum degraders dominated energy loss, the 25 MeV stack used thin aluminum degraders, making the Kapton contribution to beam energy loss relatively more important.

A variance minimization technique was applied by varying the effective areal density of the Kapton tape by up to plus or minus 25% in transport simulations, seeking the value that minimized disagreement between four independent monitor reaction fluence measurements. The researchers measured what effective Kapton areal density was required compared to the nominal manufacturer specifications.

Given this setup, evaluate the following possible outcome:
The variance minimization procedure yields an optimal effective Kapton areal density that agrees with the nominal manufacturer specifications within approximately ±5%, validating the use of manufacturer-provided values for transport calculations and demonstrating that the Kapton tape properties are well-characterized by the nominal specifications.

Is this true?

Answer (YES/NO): NO